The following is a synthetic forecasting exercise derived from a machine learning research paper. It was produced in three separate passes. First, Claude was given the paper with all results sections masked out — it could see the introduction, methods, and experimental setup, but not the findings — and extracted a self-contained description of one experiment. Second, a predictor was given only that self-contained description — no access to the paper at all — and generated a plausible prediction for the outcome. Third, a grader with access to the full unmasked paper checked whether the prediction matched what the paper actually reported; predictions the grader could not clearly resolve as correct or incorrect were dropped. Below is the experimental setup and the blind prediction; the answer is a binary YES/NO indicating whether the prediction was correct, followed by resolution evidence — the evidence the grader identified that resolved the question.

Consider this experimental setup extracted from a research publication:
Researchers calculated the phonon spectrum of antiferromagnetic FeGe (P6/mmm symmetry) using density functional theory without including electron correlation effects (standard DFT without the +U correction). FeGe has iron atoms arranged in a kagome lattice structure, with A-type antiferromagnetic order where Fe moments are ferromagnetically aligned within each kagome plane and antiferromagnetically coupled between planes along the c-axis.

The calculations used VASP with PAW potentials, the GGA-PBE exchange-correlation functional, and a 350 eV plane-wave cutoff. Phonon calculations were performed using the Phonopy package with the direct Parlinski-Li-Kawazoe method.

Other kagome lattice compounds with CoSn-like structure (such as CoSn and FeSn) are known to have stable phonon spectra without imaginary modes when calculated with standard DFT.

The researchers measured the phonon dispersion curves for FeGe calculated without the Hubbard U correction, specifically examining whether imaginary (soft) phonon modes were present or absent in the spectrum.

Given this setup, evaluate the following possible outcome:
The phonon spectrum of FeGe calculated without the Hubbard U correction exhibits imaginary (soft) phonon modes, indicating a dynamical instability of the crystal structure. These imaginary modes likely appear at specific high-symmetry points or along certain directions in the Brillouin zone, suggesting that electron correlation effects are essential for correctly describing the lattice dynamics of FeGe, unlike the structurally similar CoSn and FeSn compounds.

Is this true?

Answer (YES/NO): NO